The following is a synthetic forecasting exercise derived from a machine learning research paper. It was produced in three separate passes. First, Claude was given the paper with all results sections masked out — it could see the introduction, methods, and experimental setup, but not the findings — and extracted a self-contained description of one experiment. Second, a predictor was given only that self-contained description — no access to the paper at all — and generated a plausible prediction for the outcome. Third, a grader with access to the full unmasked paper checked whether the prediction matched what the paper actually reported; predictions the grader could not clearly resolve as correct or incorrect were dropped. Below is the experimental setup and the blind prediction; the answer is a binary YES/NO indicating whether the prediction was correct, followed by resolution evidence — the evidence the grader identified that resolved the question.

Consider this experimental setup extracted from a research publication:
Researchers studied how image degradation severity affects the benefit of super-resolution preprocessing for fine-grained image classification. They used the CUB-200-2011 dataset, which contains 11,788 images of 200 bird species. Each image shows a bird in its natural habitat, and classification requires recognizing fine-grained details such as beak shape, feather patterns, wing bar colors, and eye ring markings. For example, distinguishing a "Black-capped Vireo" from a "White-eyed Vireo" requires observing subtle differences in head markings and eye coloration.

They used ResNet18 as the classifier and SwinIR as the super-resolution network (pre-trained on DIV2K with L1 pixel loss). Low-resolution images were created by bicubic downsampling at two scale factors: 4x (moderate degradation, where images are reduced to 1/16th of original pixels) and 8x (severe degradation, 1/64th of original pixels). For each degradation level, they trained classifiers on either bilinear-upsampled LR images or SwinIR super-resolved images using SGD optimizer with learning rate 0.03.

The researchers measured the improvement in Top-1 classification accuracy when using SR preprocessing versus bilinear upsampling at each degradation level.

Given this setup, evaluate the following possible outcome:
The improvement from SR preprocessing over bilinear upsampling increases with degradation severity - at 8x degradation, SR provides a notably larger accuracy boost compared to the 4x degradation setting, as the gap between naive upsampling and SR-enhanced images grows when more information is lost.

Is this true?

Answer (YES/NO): YES